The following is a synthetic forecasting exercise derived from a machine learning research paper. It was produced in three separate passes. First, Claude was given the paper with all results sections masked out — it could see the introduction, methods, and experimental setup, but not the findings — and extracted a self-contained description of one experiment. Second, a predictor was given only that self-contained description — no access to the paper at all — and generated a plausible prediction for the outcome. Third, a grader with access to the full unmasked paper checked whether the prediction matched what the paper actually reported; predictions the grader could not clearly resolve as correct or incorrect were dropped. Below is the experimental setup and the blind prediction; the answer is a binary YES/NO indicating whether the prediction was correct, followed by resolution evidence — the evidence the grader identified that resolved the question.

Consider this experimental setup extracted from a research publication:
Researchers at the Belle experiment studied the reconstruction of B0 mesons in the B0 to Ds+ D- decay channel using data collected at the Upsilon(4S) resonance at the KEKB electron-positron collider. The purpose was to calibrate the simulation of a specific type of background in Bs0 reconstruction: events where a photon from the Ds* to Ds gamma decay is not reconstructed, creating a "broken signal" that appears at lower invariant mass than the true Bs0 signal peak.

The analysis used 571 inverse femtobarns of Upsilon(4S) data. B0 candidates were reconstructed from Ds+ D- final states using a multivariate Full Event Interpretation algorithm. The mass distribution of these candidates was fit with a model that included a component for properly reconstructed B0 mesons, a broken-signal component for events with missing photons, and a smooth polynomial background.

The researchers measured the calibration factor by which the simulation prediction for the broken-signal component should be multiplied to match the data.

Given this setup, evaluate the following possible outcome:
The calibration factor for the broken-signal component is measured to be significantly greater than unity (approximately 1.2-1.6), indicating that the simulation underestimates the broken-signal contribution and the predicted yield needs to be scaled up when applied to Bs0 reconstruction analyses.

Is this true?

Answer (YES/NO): NO